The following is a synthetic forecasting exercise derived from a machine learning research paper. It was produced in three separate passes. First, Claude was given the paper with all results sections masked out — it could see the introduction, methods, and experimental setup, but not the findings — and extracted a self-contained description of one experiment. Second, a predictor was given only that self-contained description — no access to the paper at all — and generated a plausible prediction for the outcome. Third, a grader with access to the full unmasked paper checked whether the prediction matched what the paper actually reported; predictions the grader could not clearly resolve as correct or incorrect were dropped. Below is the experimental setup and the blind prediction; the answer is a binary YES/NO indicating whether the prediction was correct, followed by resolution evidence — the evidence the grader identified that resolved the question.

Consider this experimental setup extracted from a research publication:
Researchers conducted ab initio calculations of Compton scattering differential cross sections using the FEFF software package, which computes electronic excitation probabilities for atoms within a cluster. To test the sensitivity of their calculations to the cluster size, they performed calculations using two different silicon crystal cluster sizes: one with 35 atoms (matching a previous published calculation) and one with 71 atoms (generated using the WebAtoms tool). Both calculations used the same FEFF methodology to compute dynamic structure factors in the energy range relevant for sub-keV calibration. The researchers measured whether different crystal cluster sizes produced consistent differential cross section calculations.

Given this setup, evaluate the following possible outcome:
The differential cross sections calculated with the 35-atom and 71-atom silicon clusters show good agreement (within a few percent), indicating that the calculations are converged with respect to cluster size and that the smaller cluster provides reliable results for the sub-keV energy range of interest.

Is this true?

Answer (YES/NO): YES